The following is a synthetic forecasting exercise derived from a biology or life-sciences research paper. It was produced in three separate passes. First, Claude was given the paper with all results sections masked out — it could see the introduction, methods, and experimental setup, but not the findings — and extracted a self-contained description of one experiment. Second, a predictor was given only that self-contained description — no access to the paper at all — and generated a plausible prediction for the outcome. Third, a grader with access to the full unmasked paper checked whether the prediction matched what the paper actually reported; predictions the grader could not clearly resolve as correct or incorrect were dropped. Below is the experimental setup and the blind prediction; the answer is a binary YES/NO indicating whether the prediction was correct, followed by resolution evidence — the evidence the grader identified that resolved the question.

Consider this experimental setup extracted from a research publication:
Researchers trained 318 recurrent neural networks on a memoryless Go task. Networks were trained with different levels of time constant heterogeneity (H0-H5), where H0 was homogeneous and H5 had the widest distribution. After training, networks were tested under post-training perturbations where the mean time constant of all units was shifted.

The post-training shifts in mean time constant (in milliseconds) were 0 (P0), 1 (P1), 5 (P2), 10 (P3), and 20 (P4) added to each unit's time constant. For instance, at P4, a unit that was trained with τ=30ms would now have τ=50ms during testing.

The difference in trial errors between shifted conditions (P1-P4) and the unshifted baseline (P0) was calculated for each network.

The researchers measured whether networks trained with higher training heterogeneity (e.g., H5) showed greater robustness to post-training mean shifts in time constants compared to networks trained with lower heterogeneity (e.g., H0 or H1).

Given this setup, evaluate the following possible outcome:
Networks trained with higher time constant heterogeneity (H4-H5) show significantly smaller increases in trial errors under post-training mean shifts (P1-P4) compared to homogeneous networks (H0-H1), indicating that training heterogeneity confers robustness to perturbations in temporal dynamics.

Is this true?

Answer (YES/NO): NO